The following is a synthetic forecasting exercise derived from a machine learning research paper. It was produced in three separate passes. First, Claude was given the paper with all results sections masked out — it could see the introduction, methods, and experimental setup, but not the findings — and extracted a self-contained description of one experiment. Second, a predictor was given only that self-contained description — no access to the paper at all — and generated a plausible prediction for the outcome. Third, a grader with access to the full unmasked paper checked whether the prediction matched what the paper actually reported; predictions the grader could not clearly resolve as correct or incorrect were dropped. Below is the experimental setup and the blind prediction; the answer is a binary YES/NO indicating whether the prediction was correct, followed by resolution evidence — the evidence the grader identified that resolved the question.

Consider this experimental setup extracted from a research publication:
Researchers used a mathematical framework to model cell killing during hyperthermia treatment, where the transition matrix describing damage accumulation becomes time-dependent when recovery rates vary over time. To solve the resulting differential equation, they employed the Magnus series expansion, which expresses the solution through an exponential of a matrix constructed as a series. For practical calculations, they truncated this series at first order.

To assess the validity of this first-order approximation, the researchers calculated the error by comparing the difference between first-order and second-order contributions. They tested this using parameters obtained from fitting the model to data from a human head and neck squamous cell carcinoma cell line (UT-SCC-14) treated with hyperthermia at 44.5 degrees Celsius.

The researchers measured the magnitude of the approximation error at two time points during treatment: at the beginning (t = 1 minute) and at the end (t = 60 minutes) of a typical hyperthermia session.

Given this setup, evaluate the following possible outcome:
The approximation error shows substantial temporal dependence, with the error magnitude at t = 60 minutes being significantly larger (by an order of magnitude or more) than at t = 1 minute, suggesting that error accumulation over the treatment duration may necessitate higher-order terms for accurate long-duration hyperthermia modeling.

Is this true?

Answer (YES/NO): NO